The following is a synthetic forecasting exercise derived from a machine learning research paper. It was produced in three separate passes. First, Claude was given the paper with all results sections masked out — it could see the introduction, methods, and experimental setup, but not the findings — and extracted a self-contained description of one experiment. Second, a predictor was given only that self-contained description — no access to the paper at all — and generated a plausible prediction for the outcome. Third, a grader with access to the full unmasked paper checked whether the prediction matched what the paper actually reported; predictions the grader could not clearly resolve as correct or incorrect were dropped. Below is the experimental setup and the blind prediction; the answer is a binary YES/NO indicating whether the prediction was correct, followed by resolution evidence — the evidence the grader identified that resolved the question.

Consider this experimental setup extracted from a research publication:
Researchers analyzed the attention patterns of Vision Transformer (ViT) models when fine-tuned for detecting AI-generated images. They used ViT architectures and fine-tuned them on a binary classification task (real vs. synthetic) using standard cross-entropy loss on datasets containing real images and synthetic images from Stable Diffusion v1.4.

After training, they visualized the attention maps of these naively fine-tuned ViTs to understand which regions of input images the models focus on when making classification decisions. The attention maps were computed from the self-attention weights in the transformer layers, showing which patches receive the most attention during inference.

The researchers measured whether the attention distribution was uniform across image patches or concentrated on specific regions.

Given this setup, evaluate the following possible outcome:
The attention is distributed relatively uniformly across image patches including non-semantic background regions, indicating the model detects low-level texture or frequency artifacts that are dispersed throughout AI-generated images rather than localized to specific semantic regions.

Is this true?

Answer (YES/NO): NO